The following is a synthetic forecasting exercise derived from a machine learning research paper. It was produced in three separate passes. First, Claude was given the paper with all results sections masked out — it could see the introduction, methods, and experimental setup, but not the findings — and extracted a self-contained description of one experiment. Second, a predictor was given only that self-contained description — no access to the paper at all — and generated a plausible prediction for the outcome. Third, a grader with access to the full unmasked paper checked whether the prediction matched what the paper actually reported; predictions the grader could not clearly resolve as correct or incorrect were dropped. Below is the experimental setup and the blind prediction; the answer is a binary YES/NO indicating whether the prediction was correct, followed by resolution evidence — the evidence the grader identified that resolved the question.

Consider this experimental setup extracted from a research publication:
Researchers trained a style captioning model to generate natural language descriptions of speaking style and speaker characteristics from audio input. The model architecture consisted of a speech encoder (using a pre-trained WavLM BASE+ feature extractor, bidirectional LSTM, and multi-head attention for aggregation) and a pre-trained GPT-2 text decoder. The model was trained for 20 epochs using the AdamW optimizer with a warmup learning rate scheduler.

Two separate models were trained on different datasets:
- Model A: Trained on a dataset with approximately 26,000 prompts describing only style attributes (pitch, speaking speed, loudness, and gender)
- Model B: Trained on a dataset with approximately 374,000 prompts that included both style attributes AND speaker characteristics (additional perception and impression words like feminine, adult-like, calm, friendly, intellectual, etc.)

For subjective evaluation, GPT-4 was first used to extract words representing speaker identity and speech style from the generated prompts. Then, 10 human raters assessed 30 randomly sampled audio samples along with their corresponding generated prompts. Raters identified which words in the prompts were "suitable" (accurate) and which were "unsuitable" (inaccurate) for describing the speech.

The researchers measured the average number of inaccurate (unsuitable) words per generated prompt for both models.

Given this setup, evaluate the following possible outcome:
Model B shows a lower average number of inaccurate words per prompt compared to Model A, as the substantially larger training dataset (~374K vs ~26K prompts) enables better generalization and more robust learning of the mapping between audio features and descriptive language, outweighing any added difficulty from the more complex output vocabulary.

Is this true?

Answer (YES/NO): NO